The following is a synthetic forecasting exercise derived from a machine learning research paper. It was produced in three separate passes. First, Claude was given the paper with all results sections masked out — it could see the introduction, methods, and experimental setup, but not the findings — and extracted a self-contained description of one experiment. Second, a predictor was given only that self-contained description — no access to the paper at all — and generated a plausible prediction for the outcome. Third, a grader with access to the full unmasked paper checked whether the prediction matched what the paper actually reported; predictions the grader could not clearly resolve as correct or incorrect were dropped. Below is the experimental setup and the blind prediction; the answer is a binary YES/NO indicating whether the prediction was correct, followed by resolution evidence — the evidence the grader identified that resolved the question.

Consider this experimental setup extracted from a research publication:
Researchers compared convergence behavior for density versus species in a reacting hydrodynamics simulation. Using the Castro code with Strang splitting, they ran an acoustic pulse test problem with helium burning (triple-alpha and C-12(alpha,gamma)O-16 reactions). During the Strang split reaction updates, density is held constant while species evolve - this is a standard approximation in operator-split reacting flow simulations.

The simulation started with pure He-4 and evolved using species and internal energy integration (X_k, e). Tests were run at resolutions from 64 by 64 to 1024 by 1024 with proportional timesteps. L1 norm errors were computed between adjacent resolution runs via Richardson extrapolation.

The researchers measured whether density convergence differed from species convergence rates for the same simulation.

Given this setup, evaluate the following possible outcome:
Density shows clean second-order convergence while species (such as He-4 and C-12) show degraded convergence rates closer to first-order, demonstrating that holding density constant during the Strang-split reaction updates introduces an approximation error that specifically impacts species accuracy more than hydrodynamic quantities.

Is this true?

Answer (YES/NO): NO